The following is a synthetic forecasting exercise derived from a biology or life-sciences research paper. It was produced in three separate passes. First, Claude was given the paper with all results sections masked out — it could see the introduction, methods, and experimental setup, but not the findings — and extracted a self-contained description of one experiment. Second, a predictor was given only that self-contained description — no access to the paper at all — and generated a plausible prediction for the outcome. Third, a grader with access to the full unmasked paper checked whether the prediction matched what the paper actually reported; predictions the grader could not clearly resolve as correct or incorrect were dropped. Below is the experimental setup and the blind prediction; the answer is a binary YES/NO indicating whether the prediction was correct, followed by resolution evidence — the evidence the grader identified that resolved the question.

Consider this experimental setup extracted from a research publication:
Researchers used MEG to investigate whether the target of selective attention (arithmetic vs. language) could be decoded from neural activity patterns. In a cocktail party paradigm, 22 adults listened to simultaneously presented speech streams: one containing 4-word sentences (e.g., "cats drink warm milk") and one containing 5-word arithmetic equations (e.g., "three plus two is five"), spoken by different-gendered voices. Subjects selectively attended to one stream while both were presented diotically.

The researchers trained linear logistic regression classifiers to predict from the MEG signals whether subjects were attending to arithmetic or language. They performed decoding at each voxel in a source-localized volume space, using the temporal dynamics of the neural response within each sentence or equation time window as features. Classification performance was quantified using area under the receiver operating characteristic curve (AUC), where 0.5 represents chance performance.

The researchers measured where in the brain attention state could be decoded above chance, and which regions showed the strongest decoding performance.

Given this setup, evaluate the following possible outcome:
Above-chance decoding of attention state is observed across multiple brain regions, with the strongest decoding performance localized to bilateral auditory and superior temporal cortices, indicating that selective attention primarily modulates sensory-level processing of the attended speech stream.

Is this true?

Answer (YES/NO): NO